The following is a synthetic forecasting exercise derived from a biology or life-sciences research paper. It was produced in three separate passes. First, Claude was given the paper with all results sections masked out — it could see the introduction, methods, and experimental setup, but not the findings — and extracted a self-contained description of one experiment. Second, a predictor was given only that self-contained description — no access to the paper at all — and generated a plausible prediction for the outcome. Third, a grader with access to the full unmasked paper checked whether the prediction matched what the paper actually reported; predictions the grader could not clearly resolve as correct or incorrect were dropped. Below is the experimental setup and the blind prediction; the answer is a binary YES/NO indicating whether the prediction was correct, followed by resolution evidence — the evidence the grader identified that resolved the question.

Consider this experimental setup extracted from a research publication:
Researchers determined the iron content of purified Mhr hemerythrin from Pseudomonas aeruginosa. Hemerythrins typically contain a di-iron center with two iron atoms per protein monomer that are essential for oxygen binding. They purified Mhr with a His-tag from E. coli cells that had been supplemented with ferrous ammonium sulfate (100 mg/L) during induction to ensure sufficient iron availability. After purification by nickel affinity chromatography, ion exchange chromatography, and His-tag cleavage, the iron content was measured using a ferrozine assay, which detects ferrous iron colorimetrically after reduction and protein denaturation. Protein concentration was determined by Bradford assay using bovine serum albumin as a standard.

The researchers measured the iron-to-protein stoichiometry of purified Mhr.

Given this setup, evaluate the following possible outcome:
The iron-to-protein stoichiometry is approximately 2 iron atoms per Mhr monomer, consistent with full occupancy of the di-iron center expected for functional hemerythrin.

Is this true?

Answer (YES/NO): YES